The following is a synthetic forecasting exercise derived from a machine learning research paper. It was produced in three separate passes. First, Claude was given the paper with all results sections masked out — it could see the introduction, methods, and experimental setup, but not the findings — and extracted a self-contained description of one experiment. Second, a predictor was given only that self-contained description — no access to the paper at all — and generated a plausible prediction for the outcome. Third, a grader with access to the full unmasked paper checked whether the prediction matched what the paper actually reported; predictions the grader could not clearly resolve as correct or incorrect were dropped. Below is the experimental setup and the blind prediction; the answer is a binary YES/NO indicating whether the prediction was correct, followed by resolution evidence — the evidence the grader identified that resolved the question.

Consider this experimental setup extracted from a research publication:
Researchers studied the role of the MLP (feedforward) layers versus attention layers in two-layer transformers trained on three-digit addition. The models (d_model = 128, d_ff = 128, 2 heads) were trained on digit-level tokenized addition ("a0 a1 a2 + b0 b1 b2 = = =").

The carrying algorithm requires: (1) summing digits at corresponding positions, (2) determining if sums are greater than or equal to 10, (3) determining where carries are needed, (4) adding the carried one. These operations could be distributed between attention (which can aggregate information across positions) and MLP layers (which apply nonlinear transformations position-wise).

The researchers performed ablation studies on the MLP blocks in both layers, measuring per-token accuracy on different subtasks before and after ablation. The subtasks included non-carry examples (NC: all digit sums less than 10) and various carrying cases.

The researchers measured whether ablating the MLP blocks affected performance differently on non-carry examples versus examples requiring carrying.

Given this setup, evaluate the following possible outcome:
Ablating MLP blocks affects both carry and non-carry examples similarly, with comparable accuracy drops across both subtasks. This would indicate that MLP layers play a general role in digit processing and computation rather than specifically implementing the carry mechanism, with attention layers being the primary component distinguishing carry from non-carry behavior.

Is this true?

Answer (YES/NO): NO